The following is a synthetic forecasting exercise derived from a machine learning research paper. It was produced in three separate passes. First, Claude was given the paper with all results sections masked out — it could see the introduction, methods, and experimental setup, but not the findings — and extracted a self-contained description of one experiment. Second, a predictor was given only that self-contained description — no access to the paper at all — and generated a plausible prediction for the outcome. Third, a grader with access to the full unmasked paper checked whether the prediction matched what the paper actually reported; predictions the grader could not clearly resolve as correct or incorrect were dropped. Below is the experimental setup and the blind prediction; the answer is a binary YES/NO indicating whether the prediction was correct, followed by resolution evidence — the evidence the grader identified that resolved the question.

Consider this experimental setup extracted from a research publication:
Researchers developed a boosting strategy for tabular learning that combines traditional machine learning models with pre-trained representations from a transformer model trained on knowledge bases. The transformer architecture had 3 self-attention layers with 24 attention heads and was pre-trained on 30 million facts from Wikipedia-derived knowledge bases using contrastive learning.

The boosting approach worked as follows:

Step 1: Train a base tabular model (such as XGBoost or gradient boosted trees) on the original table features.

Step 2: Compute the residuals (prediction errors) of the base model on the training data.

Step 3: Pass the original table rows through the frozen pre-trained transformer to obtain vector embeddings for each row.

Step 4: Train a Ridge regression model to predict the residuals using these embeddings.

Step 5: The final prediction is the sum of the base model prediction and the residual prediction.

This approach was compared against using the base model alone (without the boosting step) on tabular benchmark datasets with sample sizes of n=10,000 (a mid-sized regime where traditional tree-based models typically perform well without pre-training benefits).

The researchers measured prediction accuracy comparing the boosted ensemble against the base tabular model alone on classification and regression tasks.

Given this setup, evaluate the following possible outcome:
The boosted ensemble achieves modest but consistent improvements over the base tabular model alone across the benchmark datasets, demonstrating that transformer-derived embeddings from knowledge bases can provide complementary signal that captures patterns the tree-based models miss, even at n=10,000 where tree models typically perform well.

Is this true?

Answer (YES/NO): YES